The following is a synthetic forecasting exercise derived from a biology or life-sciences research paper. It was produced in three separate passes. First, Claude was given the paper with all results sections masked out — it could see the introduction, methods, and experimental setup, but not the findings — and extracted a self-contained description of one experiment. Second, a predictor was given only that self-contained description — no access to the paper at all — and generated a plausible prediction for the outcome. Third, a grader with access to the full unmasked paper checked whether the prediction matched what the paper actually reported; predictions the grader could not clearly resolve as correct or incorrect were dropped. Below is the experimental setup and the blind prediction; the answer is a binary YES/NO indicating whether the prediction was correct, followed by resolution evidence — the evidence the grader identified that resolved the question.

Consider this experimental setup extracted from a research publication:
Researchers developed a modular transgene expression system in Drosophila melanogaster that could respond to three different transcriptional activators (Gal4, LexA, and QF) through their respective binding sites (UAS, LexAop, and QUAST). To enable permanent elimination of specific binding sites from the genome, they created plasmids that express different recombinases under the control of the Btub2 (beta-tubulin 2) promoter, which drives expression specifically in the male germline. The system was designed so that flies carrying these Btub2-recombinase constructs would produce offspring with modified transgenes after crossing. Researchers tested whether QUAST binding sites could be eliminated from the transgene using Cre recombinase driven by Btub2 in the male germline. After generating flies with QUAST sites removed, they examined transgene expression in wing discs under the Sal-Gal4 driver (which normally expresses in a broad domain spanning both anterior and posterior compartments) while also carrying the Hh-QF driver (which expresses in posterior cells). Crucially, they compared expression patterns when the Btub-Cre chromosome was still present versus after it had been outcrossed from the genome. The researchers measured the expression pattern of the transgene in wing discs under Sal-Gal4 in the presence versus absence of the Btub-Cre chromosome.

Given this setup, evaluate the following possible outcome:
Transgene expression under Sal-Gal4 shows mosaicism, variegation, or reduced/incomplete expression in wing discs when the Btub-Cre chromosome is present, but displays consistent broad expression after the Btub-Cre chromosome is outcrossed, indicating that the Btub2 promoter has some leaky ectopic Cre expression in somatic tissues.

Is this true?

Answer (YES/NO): YES